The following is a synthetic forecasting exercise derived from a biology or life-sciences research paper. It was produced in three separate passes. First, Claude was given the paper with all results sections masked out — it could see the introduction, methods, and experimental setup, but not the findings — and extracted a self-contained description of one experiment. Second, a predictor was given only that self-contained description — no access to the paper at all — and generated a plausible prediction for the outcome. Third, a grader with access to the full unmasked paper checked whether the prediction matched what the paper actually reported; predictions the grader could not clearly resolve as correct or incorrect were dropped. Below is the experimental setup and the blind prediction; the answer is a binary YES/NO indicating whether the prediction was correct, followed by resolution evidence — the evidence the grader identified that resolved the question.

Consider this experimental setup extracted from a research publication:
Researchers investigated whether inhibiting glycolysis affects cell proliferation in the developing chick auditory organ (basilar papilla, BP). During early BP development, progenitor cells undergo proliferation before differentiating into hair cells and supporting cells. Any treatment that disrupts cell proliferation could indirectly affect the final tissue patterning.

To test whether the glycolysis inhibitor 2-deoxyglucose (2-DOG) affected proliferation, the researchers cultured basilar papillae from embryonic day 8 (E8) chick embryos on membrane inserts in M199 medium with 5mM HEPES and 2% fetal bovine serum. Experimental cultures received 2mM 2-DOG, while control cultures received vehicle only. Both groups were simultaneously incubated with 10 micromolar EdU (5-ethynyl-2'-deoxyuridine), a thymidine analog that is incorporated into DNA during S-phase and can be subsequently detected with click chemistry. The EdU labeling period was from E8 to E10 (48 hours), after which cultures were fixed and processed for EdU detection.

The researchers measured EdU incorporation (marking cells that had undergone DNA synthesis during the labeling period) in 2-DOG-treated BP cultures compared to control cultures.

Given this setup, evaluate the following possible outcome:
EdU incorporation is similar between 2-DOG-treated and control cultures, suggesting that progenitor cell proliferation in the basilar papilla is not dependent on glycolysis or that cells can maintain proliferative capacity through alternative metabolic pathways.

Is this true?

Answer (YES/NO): NO